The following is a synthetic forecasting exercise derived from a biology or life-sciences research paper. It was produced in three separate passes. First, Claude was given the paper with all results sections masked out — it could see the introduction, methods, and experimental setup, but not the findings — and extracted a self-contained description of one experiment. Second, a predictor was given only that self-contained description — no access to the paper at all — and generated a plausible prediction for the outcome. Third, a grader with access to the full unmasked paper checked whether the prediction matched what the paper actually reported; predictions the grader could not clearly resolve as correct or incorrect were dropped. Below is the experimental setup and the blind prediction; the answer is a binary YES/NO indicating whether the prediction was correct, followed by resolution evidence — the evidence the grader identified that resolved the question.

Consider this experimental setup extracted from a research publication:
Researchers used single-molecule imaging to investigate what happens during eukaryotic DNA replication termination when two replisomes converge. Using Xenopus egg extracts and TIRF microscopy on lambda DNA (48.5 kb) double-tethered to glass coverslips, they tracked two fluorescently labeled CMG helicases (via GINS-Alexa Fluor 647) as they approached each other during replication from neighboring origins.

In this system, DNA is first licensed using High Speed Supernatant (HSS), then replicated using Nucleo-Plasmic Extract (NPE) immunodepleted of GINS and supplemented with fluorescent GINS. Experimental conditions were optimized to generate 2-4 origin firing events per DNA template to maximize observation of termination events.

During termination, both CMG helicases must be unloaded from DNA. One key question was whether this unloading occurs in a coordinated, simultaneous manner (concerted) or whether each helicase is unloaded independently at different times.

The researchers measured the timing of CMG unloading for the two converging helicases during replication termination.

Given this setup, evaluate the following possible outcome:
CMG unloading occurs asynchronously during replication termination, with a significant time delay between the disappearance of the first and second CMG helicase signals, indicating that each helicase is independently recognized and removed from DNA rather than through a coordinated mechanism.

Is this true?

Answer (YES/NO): YES